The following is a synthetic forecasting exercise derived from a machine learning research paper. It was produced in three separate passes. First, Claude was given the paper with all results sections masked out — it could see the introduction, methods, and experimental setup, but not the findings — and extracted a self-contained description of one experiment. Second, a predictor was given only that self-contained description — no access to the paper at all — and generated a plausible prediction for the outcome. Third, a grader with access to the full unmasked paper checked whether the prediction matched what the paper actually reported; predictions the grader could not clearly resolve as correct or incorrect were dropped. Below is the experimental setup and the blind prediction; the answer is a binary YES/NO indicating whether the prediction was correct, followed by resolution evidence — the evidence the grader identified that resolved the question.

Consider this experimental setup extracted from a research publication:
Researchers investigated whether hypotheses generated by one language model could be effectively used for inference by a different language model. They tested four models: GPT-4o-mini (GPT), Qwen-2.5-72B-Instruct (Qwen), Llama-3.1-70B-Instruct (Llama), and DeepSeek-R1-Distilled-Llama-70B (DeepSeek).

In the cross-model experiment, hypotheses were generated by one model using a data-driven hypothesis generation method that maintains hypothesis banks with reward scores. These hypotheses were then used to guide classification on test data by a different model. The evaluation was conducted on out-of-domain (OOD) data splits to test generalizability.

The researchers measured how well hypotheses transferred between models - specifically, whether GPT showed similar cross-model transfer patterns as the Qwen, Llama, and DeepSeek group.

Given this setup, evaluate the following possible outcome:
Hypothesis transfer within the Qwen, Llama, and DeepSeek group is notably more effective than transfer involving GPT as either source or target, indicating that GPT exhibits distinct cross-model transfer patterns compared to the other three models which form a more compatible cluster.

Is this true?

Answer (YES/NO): YES